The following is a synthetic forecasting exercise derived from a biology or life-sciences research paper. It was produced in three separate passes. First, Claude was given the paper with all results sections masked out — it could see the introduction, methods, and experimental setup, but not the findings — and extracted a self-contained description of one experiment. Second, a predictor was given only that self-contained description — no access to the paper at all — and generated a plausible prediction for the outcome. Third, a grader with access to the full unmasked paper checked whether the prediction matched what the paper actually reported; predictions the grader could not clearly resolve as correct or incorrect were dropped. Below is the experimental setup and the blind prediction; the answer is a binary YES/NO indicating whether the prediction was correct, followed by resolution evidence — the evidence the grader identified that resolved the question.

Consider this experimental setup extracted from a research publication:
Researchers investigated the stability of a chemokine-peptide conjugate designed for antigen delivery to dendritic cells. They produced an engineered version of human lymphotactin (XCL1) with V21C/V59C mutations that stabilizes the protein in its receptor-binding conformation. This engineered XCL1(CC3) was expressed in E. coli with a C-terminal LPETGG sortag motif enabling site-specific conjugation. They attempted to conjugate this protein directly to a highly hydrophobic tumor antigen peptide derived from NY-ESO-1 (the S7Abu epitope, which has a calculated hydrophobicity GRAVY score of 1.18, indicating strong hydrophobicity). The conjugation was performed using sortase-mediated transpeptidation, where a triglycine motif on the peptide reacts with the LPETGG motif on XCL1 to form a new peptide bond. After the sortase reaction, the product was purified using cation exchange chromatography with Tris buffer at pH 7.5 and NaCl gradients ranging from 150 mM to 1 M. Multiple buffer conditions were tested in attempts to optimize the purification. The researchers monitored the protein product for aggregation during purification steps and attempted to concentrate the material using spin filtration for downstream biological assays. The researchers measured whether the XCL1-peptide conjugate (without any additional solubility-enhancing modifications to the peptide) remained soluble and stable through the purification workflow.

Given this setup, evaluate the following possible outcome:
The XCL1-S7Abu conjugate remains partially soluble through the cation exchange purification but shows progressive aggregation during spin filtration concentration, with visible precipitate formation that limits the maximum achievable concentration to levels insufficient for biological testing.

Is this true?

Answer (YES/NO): NO